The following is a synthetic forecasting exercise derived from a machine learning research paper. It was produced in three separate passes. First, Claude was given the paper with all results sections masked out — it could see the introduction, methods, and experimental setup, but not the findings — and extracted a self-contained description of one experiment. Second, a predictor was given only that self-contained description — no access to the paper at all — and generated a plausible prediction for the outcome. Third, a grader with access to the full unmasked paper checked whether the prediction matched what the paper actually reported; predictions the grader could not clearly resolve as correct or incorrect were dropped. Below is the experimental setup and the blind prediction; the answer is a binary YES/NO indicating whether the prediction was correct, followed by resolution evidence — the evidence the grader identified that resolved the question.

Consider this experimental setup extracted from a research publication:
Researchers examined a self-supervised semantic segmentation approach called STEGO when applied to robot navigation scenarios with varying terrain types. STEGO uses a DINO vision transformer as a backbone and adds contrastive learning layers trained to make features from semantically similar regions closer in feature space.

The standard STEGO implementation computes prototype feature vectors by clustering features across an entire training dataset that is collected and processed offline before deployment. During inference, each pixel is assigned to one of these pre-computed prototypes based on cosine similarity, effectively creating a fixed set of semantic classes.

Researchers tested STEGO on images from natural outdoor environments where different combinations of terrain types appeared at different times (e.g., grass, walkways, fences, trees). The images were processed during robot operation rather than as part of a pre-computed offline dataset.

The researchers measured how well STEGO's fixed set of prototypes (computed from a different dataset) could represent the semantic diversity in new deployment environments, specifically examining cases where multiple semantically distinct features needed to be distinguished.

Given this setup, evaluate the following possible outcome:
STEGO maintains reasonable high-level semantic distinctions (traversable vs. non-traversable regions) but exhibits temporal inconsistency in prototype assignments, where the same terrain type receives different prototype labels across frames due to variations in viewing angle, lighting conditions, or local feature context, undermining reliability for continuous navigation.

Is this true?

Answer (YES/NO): NO